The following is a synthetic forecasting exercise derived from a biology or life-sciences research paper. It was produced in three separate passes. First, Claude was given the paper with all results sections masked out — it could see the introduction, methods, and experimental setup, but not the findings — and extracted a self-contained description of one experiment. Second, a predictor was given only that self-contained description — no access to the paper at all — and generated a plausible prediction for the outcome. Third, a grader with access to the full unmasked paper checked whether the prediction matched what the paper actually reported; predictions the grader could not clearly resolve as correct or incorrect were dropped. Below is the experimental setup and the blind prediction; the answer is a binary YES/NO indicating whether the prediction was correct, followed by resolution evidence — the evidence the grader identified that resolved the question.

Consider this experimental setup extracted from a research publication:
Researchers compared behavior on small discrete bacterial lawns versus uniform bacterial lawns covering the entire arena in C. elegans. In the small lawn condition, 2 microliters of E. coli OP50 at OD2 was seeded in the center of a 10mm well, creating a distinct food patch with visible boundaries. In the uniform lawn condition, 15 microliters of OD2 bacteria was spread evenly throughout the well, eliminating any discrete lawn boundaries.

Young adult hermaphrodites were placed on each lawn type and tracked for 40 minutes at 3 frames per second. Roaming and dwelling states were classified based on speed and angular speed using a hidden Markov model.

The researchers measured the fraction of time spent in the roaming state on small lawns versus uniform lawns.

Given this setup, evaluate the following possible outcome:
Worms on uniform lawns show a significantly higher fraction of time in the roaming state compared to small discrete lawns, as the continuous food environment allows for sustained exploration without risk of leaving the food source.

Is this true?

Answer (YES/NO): YES